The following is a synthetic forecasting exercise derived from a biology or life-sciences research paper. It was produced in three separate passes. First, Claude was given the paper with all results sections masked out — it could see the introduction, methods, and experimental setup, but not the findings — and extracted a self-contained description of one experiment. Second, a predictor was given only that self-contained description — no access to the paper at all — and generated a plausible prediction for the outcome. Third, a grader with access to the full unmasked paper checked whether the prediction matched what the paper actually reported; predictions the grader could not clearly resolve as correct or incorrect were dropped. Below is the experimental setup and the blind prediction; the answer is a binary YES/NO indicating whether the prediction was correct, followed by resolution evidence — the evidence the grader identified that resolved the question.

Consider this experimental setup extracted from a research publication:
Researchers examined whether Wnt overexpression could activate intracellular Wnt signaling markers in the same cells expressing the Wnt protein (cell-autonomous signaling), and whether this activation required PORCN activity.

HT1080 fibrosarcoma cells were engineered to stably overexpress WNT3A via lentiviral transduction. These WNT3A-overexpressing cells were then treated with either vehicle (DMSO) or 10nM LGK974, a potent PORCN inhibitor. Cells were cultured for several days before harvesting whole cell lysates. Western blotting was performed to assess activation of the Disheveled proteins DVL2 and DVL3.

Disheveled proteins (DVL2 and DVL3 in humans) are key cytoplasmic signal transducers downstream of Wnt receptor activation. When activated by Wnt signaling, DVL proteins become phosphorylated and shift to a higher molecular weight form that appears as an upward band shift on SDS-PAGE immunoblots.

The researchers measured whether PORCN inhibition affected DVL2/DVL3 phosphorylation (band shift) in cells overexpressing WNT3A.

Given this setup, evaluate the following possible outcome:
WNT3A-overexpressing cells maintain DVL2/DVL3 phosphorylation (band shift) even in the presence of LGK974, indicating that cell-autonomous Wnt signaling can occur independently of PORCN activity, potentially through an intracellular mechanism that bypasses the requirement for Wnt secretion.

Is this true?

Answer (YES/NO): YES